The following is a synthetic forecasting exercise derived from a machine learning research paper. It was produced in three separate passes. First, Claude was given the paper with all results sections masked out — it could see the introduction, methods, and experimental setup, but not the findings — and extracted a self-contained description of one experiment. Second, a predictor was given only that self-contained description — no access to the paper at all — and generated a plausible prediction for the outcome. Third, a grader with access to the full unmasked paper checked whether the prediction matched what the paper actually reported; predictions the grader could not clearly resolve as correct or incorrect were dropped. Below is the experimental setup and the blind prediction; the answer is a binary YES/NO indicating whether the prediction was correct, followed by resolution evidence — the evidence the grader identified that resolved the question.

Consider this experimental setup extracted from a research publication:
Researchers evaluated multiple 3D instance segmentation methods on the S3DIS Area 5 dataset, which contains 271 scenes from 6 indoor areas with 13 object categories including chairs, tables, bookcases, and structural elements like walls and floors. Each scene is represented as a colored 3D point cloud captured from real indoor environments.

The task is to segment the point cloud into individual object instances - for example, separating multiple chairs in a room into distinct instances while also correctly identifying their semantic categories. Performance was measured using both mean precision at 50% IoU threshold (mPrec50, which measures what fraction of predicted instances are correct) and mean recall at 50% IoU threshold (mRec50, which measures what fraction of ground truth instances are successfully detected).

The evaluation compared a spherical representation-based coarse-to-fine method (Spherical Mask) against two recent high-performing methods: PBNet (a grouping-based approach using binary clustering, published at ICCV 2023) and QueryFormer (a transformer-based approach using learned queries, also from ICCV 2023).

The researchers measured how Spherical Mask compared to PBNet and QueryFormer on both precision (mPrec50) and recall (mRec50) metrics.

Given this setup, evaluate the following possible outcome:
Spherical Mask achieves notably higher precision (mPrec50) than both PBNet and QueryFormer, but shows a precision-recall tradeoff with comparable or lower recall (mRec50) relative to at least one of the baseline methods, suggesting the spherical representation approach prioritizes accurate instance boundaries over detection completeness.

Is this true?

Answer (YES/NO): NO